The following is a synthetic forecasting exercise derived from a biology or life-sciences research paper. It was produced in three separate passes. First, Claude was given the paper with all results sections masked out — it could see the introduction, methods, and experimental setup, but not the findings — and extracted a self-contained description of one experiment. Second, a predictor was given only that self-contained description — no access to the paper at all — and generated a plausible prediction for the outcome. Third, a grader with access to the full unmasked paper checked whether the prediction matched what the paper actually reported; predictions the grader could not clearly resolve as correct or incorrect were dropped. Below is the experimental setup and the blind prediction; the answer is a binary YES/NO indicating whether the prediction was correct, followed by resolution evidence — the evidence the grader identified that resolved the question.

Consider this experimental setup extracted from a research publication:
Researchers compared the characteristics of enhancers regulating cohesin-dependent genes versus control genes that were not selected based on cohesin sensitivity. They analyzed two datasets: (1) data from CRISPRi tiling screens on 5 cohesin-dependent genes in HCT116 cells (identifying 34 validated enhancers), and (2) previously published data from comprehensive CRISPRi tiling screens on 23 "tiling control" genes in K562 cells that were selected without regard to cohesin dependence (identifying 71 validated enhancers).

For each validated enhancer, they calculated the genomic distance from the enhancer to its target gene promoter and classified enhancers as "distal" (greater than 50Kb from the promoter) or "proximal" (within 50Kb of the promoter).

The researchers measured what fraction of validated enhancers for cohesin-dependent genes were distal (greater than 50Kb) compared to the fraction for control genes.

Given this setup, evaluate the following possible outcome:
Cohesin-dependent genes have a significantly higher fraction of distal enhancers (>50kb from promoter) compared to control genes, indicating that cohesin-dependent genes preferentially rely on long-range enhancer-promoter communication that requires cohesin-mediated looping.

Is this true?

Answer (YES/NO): YES